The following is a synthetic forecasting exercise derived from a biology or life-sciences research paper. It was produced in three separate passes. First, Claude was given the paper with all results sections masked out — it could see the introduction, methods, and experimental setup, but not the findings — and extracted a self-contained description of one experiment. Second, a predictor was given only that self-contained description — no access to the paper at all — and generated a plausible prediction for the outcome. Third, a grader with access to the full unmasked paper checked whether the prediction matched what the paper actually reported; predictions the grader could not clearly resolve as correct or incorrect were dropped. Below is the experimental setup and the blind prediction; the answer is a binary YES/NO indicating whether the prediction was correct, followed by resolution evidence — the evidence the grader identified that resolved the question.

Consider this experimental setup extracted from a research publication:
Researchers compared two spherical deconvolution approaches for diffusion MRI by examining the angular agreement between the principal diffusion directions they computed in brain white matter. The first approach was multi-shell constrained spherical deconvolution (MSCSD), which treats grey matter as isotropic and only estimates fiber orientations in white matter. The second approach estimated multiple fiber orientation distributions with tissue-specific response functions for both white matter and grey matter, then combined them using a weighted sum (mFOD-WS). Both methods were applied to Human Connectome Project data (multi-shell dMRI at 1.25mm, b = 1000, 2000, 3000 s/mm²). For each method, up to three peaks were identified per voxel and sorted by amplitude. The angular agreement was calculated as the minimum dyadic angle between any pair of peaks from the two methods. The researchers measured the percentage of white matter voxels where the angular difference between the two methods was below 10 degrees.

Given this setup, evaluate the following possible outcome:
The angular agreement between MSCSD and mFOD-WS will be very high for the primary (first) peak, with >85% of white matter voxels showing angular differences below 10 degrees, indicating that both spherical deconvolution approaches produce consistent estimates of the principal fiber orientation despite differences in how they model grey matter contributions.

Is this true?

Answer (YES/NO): NO